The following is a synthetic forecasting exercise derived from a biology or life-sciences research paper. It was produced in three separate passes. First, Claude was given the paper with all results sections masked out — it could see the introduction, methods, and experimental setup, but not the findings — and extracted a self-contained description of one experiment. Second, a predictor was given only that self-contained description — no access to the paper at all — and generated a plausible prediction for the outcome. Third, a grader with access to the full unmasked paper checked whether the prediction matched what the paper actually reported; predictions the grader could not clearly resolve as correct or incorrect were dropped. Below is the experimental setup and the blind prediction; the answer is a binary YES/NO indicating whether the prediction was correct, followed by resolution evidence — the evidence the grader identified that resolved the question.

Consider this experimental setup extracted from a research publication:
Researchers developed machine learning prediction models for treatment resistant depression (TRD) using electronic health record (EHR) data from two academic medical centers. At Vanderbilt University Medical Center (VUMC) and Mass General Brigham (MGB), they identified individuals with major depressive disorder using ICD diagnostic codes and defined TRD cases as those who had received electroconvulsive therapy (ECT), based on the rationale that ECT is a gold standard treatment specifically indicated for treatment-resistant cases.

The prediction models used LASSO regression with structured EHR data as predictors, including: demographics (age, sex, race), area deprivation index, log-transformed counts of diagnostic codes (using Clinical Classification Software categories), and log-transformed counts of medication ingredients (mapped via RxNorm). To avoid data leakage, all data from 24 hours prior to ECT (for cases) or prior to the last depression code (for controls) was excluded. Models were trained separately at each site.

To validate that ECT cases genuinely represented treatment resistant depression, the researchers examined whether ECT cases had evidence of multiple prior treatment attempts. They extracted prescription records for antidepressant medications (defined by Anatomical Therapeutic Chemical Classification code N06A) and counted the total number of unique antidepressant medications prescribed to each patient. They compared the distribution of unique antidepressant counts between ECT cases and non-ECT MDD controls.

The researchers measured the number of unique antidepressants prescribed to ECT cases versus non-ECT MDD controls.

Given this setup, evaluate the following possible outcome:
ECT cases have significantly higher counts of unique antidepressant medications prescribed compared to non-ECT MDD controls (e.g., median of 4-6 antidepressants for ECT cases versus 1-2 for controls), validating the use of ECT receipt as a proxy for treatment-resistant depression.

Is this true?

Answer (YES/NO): NO